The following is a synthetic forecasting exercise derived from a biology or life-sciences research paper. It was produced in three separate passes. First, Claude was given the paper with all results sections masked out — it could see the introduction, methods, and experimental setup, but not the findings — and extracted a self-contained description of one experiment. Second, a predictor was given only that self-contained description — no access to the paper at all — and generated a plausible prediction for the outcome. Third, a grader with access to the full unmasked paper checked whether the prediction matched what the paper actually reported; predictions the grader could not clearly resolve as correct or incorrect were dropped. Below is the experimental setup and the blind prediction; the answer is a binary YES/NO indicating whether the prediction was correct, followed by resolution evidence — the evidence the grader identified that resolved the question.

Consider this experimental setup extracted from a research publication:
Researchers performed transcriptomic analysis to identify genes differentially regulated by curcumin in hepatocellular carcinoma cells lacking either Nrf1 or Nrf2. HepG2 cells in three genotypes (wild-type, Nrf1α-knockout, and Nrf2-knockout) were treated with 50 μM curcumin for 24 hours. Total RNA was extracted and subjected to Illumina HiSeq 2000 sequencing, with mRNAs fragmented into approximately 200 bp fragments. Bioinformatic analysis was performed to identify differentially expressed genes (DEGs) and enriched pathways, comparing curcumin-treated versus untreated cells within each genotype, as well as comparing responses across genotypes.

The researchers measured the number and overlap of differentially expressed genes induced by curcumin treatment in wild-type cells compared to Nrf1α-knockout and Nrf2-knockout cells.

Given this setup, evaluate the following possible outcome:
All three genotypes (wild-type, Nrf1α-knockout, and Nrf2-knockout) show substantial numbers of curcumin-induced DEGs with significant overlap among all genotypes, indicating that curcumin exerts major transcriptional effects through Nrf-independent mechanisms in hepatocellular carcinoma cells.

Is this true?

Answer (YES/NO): NO